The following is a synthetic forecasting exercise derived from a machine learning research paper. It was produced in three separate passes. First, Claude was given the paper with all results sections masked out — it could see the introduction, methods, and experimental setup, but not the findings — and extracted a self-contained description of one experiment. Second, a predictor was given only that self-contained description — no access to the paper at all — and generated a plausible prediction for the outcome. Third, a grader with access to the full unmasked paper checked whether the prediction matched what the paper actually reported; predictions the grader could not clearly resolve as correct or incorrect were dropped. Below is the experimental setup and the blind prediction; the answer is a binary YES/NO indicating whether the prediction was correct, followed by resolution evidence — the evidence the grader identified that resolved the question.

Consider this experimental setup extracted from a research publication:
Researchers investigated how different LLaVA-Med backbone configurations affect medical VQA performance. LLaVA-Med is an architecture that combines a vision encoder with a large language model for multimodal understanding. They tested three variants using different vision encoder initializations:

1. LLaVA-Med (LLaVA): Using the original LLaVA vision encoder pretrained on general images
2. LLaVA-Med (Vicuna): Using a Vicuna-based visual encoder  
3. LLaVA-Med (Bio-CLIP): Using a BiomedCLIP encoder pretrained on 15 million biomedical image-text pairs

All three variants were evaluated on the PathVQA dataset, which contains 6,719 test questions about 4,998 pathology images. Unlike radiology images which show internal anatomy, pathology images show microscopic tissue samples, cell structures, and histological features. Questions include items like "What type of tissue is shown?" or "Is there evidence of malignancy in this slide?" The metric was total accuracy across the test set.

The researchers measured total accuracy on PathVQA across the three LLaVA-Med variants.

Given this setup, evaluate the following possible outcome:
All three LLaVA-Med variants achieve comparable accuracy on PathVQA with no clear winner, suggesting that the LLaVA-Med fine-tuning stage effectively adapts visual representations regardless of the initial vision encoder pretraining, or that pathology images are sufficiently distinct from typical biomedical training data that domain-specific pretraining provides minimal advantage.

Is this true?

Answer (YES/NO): YES